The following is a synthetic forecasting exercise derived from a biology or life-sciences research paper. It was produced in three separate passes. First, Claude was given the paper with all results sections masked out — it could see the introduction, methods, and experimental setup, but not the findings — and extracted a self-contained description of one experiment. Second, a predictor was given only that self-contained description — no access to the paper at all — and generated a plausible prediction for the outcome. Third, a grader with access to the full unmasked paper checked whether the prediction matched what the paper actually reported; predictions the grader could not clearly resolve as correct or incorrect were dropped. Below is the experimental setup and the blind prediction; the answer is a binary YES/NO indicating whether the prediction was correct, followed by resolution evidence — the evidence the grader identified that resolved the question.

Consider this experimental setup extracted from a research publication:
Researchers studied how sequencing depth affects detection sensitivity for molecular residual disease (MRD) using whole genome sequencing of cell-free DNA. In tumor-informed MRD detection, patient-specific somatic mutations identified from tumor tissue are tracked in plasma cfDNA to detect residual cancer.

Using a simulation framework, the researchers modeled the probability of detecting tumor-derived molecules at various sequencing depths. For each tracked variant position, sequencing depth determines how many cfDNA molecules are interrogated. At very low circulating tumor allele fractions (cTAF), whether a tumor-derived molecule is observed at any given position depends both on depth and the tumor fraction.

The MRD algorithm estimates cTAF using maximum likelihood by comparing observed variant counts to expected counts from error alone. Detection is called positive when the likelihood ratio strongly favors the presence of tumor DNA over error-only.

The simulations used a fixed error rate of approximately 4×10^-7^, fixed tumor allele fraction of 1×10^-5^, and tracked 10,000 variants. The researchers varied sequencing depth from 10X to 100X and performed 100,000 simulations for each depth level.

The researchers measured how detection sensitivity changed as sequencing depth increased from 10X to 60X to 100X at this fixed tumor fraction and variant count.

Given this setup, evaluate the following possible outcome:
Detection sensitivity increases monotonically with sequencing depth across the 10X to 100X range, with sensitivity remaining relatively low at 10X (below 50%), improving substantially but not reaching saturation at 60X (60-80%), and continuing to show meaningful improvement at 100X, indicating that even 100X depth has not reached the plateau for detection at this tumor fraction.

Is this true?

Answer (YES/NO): NO